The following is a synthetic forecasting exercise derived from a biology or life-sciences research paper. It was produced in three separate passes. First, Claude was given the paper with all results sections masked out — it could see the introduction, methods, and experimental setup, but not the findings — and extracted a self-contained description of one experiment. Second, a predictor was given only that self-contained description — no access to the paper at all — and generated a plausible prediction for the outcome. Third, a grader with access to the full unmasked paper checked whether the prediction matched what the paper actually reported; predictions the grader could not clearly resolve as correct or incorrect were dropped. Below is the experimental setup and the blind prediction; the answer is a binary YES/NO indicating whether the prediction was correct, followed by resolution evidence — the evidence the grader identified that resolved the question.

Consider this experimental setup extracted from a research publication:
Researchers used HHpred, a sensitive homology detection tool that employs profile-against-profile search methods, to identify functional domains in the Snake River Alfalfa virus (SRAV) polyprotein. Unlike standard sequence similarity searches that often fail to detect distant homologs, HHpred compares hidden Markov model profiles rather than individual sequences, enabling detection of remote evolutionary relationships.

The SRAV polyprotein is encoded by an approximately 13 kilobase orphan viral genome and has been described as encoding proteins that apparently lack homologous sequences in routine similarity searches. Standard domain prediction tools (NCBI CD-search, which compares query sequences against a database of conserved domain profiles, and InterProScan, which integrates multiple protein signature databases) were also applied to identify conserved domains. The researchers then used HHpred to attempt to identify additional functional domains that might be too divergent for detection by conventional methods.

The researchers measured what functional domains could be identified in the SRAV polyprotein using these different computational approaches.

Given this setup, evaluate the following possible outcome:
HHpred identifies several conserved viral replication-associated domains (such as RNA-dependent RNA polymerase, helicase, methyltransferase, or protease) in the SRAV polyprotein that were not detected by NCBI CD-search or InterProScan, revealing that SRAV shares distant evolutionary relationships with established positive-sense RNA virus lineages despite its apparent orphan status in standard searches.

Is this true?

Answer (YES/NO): NO